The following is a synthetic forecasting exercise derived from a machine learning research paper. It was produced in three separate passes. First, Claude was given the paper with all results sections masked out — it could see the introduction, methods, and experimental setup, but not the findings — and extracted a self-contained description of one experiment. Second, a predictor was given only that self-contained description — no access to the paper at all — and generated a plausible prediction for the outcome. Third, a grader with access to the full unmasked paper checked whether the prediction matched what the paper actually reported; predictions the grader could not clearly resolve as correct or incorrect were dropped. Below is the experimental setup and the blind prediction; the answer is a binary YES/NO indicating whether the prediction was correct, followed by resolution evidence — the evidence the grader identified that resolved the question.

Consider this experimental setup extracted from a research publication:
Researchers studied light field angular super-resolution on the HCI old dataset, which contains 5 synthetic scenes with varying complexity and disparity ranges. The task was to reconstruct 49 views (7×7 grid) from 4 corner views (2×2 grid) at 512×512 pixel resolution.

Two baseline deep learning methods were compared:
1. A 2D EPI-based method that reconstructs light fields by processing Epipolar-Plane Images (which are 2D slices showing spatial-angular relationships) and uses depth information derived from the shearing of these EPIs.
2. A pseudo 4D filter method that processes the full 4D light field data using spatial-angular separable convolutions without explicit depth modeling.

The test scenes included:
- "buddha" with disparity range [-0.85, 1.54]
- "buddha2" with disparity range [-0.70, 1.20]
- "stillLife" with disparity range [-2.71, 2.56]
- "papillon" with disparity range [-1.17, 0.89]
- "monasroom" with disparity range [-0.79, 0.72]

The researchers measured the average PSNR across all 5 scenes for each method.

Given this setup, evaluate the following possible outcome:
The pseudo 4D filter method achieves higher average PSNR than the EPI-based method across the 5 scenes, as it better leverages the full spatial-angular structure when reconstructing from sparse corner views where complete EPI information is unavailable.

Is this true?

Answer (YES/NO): YES